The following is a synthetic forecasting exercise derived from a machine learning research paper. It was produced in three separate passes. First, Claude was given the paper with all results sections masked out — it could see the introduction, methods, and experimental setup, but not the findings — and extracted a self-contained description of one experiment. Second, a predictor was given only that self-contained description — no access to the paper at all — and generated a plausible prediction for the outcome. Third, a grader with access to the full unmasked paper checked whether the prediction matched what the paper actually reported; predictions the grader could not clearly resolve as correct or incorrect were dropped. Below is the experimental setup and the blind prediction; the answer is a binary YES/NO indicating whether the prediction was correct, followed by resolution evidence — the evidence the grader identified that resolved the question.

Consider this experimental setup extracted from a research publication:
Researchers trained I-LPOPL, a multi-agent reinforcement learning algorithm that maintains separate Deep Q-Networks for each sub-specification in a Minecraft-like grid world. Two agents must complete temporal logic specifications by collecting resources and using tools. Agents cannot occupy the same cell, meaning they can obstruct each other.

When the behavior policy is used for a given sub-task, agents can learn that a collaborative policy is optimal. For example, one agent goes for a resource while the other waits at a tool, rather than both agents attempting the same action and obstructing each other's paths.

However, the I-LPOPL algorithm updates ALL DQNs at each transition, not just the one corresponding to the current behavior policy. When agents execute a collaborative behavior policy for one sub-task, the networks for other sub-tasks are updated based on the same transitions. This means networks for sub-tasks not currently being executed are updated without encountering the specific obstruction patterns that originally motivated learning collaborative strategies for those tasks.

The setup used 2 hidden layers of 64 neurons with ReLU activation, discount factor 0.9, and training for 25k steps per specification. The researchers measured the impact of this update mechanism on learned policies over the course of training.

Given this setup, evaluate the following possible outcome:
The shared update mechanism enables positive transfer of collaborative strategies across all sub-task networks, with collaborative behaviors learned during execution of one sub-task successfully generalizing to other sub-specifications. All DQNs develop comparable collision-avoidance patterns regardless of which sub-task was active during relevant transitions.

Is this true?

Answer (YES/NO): NO